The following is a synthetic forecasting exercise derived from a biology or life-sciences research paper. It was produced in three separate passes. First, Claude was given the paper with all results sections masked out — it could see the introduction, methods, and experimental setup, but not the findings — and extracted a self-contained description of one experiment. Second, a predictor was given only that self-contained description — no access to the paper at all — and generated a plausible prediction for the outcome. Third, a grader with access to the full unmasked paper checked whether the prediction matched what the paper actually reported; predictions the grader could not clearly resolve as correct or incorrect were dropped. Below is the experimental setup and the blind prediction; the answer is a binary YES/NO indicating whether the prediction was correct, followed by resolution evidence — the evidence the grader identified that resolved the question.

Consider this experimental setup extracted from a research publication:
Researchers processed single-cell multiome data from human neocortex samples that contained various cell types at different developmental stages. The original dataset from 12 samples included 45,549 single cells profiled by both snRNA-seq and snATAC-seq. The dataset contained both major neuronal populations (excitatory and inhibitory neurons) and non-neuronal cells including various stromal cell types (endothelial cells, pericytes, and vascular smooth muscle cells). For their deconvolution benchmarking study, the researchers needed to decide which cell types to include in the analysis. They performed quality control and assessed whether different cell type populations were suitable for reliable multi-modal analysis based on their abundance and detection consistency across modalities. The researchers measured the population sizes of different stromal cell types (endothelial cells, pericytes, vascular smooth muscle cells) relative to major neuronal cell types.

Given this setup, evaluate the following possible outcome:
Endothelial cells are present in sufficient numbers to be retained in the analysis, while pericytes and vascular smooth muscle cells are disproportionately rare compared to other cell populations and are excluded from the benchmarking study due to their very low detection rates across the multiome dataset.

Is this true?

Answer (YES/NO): NO